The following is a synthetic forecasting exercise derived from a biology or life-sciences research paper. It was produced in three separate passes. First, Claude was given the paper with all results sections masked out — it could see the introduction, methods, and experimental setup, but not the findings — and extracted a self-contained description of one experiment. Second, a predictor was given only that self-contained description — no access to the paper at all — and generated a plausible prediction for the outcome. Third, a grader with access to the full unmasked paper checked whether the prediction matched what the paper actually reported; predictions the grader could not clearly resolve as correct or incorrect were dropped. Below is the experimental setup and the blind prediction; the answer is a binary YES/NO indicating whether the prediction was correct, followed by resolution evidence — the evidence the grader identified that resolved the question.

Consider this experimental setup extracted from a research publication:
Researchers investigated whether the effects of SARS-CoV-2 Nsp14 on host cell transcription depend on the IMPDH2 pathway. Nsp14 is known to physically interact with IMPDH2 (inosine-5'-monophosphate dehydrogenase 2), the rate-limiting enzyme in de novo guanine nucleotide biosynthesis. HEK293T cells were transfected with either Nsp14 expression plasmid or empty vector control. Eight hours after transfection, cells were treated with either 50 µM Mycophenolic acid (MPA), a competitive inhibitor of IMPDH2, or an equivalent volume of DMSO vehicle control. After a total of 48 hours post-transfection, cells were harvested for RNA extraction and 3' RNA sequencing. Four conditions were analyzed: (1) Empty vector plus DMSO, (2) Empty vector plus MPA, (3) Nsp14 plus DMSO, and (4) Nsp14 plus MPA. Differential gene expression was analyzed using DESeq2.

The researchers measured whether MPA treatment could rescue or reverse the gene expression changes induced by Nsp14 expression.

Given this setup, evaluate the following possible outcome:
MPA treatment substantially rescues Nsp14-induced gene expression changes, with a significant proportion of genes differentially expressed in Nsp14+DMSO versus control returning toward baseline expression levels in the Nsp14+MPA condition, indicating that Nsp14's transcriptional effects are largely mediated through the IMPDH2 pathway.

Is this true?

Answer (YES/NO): YES